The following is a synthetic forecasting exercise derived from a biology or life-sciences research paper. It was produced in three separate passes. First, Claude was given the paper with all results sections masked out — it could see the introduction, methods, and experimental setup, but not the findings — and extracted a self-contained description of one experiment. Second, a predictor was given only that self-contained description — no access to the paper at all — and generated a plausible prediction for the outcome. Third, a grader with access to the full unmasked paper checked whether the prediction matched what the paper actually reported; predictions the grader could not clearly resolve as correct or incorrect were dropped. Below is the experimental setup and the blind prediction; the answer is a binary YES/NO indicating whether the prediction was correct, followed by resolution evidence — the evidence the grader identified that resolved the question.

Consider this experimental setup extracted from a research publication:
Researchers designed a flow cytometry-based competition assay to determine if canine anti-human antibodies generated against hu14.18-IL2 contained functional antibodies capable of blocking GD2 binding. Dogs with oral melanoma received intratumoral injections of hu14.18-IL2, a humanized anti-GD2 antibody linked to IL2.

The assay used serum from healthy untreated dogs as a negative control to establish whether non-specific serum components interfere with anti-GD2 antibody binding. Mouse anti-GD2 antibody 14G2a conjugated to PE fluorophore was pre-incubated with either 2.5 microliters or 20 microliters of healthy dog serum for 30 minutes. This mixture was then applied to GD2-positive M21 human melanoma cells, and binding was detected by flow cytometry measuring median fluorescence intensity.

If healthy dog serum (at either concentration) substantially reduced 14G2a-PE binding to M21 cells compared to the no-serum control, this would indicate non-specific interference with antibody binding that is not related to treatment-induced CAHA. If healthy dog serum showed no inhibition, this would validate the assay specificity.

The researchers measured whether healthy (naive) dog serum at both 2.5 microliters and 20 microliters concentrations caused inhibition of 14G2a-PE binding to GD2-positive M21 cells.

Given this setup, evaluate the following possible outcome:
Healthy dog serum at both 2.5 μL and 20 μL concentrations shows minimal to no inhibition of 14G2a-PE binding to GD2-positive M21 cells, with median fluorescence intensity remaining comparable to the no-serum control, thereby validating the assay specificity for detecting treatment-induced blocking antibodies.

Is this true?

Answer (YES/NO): NO